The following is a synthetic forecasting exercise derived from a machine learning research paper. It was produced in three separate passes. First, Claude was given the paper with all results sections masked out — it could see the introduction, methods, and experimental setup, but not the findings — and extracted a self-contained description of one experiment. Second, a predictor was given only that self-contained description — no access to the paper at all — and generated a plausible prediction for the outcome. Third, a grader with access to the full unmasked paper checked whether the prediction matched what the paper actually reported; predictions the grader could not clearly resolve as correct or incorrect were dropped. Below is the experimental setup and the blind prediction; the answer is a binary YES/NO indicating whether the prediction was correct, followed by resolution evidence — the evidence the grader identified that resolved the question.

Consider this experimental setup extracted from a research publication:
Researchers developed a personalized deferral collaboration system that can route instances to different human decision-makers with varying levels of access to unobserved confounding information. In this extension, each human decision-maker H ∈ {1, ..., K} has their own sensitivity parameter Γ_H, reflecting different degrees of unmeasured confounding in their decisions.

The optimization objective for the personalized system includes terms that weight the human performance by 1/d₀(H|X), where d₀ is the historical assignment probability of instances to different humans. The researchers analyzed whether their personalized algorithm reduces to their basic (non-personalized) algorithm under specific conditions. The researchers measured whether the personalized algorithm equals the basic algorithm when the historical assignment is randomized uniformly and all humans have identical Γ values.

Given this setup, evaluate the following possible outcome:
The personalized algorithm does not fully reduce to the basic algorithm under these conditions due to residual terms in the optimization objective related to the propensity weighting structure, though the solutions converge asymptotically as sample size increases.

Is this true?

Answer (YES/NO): NO